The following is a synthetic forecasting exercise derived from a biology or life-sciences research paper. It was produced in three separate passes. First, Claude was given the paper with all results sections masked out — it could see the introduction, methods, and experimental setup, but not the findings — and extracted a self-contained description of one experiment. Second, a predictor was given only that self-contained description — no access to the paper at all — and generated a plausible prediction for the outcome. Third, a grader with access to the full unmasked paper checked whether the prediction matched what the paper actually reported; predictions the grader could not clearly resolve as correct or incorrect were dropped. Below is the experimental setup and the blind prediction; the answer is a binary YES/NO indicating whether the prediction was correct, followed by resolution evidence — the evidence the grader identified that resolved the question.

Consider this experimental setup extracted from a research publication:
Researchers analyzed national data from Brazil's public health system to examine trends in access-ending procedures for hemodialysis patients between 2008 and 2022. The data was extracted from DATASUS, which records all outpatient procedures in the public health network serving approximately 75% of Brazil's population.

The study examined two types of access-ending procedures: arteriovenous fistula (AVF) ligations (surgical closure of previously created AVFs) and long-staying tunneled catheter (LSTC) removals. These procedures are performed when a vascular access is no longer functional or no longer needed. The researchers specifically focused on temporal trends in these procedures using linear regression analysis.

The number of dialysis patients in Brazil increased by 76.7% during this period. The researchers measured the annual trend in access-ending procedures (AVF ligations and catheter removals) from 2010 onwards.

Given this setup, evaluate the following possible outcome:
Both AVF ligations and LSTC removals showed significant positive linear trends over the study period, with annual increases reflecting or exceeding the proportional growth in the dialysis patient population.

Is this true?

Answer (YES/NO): NO